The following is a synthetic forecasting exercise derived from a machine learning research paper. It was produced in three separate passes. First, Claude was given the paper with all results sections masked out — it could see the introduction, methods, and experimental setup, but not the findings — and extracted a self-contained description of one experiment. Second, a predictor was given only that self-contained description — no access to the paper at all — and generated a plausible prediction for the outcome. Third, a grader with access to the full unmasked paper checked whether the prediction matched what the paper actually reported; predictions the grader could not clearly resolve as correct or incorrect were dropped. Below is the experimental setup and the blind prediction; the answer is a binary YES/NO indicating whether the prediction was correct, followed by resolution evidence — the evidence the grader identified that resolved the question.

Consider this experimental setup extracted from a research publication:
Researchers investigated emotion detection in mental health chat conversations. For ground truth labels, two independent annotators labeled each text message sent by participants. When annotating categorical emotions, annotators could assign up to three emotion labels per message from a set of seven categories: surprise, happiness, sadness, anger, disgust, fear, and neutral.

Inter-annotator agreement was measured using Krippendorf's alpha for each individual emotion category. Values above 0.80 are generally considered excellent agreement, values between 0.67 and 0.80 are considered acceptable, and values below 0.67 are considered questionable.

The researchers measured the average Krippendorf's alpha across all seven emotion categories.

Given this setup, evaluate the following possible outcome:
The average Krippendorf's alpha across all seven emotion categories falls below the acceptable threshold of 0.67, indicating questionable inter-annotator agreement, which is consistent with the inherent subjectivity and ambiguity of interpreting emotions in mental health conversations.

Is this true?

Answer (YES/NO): NO